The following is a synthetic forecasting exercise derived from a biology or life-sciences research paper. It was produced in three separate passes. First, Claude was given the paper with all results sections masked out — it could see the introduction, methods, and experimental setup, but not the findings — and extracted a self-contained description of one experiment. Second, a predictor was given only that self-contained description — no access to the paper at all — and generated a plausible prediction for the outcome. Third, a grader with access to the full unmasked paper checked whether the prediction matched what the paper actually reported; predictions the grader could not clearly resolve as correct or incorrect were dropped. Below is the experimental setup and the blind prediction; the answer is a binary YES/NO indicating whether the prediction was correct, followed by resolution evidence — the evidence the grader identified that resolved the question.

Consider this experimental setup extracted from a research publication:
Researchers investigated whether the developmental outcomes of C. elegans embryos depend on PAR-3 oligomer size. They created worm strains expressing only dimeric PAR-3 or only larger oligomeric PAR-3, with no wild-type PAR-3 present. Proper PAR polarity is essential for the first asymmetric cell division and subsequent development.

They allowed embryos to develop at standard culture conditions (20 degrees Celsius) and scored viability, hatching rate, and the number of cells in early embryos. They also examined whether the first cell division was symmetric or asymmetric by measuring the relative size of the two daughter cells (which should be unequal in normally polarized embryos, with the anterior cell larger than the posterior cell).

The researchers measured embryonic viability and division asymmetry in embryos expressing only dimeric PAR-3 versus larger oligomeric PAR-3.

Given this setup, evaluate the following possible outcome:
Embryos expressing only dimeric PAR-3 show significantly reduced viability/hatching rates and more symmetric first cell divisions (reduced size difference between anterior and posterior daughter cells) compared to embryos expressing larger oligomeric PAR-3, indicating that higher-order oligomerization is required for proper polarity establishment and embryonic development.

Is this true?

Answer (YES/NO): YES